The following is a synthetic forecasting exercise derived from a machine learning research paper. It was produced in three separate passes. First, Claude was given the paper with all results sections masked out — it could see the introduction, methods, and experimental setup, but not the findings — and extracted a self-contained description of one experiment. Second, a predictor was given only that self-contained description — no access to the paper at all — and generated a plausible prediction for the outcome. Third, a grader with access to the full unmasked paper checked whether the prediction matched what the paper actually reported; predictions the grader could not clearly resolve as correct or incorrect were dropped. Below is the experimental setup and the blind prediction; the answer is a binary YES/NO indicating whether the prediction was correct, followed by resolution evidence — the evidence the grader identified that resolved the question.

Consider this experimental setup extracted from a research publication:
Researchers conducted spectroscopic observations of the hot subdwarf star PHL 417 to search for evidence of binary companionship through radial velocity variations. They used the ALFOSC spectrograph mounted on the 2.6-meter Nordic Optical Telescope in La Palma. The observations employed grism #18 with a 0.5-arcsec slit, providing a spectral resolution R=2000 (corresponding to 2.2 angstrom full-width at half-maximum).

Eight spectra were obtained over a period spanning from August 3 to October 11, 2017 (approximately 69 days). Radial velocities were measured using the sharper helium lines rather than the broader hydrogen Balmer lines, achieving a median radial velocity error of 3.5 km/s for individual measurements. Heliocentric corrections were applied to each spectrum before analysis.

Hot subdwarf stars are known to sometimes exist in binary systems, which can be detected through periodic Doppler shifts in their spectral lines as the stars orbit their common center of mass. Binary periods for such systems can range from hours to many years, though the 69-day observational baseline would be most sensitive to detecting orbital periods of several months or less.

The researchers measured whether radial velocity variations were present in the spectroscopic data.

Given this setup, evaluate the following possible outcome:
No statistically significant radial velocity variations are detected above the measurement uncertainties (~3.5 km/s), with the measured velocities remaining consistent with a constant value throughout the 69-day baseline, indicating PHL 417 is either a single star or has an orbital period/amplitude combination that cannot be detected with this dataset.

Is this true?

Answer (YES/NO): YES